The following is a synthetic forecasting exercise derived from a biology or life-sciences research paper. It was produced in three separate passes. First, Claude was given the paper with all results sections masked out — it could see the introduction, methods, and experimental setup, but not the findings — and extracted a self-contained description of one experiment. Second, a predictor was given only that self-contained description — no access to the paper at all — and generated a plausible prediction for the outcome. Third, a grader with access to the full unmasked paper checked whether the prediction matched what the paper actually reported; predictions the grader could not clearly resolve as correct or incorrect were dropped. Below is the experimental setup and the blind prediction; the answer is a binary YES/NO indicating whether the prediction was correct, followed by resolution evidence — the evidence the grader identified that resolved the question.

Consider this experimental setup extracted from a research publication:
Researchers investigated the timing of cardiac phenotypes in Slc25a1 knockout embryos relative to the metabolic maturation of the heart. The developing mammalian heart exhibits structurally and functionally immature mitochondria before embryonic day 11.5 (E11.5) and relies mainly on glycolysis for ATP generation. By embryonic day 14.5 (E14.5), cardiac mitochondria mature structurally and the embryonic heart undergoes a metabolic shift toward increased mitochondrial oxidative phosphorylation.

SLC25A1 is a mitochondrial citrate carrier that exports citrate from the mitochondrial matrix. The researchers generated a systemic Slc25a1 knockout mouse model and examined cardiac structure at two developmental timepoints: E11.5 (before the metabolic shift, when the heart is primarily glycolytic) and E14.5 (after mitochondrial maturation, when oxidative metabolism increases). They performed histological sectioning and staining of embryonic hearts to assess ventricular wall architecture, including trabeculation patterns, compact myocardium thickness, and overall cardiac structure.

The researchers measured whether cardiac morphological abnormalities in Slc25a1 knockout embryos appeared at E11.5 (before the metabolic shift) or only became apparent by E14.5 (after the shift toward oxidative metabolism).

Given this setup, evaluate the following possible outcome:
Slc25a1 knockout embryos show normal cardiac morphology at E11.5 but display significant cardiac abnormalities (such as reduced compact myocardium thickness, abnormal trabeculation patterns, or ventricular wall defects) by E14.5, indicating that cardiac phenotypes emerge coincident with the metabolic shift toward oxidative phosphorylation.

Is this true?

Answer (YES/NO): YES